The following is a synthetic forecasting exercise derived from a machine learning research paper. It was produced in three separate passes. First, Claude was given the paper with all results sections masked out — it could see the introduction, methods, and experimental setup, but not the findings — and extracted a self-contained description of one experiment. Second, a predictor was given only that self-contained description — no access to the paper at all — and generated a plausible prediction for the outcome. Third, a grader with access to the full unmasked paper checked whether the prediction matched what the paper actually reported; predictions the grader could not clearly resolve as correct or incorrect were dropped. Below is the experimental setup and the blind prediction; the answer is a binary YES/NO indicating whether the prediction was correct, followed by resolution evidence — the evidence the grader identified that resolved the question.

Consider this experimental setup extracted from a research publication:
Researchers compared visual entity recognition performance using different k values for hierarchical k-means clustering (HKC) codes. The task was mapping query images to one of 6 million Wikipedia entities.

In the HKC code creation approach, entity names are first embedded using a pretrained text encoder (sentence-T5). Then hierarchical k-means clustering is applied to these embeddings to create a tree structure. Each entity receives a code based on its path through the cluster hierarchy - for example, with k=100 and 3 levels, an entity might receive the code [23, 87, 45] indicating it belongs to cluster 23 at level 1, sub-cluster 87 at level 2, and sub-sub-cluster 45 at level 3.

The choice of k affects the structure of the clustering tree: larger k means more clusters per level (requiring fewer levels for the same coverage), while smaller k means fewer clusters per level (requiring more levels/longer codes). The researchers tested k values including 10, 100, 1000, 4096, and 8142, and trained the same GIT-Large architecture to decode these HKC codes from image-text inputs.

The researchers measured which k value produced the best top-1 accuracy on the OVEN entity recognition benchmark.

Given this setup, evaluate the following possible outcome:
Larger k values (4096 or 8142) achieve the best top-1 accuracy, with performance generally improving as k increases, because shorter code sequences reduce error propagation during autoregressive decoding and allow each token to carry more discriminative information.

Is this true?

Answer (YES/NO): NO